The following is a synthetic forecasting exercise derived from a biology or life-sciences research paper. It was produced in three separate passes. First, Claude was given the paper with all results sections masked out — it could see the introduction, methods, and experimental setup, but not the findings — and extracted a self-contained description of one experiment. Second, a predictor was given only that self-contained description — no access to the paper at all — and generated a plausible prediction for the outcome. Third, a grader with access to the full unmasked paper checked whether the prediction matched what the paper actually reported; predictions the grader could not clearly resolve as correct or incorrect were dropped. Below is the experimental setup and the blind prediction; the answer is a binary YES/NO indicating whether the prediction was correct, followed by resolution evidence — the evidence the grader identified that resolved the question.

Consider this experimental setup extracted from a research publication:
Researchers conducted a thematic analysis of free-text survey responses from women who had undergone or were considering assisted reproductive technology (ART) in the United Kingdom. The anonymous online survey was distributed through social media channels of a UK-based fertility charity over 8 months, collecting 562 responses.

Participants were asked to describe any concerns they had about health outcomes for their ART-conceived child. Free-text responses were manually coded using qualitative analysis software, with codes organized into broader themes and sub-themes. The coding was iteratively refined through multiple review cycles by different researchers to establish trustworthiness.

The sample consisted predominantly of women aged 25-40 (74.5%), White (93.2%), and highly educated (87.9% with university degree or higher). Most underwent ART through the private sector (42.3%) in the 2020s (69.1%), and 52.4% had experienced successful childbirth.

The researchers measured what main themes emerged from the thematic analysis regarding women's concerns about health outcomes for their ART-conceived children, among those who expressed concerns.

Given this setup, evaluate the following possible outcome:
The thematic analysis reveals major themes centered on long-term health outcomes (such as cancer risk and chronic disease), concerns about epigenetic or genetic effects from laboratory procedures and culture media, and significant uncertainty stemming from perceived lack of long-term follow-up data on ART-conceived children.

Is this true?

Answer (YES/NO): NO